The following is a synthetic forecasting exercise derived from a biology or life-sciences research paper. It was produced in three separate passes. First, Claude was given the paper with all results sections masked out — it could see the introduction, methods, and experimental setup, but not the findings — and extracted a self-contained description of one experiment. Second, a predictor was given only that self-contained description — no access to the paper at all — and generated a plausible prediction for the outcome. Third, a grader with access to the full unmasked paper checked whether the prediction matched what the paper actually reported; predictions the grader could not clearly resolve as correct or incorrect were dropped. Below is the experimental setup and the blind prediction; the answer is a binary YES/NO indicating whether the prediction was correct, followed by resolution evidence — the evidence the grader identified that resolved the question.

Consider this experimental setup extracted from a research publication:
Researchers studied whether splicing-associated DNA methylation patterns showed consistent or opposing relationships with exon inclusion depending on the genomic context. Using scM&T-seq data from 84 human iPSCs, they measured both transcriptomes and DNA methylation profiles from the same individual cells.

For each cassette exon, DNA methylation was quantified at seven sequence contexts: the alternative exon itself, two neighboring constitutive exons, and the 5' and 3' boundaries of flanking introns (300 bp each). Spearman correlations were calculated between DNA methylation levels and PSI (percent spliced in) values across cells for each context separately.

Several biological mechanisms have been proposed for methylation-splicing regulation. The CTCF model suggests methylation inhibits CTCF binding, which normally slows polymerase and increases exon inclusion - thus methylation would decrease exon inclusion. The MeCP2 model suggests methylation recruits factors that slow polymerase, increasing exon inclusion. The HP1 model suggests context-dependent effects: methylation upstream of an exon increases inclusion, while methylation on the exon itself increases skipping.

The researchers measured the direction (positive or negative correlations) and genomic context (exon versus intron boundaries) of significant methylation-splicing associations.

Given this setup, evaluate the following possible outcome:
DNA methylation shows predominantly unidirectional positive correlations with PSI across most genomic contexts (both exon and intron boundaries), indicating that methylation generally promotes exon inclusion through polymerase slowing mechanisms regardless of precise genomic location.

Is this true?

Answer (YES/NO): NO